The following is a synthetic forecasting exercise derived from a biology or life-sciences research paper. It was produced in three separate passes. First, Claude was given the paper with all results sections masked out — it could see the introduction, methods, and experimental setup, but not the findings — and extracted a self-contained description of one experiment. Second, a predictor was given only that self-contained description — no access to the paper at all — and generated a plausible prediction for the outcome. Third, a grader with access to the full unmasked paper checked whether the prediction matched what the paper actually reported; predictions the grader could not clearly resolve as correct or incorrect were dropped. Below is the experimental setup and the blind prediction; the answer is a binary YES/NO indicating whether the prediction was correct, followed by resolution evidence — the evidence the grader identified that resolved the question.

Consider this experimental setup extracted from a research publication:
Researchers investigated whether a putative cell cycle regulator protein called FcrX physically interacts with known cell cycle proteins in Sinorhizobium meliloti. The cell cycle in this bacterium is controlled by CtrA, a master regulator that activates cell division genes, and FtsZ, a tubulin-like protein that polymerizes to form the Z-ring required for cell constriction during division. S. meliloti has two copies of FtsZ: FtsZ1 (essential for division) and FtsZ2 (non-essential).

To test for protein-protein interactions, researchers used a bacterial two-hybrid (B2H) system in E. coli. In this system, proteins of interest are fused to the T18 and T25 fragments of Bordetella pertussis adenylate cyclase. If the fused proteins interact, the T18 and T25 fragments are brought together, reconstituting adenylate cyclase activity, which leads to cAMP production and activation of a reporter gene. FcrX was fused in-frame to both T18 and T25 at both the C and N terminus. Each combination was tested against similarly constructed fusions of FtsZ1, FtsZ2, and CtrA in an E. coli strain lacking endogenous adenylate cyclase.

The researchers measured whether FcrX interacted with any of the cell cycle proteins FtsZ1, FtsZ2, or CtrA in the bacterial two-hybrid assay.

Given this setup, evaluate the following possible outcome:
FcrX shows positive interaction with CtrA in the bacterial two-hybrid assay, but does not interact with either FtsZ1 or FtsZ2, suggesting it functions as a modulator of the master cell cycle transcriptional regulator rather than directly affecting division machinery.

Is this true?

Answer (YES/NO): NO